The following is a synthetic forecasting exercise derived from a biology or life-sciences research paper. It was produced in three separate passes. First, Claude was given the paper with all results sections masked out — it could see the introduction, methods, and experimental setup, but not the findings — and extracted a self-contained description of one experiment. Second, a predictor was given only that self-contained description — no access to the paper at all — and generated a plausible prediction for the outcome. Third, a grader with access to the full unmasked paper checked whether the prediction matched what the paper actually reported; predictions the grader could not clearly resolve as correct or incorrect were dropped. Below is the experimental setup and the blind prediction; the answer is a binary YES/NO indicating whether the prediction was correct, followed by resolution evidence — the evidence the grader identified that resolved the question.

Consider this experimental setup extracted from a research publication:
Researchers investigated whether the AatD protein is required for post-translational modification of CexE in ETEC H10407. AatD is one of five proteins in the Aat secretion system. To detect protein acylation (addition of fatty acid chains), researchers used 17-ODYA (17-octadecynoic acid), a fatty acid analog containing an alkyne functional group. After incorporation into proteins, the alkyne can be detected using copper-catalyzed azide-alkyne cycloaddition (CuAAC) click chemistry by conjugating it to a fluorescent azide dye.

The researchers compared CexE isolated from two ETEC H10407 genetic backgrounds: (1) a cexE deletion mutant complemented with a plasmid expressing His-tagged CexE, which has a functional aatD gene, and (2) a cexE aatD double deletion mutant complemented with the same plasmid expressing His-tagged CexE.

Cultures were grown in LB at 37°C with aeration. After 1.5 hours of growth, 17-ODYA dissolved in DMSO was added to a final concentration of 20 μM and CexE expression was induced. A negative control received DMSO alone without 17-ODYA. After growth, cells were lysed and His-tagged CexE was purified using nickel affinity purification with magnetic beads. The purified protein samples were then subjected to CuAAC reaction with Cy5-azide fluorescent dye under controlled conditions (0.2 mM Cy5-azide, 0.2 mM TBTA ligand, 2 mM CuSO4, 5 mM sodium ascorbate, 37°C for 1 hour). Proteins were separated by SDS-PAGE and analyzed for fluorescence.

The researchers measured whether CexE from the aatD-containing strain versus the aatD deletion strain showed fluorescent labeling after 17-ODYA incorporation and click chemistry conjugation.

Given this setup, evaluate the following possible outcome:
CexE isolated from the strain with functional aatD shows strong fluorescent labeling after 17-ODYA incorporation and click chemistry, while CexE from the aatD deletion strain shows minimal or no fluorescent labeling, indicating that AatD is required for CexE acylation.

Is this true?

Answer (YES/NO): YES